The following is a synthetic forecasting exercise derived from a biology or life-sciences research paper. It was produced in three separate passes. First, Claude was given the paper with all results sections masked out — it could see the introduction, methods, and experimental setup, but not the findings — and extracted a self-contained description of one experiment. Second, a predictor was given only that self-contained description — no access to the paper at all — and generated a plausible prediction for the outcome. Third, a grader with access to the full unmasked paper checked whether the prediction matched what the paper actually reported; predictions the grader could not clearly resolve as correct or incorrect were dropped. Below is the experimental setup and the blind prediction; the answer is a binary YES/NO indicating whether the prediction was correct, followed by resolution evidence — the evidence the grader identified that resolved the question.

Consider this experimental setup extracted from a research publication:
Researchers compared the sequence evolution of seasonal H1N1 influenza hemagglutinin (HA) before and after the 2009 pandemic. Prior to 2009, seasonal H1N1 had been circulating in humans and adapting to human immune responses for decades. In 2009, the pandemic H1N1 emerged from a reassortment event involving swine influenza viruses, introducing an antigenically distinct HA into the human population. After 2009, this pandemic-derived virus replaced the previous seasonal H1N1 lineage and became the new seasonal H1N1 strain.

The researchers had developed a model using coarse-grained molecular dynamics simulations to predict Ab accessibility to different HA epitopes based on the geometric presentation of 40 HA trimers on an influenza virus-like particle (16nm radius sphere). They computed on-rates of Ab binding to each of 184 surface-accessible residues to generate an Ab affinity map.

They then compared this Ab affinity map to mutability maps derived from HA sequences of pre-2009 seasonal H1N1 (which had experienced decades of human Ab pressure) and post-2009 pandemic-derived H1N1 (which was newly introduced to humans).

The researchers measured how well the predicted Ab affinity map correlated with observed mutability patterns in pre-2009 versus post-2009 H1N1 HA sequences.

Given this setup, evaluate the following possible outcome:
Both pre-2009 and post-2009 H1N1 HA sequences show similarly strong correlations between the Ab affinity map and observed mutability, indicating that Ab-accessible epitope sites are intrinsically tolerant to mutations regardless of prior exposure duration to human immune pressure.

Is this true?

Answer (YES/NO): NO